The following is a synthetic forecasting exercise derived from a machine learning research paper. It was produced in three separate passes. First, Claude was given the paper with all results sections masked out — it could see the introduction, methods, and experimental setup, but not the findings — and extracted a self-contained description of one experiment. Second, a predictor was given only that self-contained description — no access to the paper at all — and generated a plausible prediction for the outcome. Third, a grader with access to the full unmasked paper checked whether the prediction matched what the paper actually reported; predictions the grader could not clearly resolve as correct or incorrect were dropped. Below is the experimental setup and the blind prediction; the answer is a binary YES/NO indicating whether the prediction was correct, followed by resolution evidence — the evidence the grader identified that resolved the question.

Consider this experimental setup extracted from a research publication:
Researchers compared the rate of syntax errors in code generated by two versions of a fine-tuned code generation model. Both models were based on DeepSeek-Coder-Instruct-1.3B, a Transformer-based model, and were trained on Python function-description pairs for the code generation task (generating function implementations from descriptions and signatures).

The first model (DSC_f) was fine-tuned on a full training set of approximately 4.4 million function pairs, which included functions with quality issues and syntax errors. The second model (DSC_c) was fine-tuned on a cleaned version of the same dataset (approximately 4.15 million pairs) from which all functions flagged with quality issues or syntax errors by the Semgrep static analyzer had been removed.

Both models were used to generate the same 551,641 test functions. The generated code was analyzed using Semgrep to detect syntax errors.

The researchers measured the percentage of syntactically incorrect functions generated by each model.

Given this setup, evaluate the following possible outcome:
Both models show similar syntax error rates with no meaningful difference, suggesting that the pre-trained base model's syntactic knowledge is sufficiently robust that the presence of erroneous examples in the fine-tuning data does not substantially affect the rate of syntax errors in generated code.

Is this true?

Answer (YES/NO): NO